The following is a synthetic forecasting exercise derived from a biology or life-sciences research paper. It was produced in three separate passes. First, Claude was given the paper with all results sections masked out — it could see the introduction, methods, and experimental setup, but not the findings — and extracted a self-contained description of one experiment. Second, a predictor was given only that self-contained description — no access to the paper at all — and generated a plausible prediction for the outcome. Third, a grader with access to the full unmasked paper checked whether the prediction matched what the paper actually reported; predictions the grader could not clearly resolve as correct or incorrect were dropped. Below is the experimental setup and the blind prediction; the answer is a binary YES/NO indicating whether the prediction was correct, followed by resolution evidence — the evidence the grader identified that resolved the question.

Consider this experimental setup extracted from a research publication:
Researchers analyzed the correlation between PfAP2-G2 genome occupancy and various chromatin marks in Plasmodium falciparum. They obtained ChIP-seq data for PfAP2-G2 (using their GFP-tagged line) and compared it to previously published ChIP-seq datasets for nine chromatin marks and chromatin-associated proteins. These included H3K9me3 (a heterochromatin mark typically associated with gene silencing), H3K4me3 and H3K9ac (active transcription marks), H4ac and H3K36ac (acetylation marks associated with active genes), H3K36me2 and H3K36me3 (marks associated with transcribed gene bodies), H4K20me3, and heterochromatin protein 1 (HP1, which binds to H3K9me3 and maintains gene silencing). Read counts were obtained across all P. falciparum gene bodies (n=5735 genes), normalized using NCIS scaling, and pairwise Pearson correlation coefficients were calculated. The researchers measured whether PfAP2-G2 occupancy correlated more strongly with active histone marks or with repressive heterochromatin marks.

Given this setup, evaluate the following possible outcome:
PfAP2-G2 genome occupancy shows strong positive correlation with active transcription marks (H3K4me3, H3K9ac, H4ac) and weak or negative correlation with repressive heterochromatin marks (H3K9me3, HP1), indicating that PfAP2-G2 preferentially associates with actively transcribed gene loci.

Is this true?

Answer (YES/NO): NO